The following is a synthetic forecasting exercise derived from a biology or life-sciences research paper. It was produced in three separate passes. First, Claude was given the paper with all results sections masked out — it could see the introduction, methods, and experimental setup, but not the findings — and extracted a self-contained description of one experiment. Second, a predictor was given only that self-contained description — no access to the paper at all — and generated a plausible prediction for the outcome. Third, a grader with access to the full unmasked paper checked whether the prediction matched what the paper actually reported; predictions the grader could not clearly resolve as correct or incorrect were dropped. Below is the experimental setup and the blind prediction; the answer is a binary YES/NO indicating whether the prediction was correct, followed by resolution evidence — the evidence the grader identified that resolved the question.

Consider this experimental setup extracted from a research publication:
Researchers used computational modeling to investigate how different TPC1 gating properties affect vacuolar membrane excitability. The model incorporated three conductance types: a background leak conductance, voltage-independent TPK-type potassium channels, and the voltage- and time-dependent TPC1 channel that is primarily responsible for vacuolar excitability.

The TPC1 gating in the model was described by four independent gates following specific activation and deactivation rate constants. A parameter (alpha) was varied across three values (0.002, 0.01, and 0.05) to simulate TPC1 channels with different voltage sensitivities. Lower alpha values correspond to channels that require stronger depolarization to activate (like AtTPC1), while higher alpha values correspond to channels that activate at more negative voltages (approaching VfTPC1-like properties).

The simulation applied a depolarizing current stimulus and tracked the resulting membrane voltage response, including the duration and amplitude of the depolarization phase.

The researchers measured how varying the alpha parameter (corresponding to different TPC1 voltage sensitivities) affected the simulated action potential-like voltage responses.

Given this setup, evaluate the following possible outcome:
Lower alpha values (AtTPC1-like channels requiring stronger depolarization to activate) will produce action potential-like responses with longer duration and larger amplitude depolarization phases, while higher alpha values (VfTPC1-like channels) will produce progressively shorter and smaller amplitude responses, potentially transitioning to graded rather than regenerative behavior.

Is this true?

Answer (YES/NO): NO